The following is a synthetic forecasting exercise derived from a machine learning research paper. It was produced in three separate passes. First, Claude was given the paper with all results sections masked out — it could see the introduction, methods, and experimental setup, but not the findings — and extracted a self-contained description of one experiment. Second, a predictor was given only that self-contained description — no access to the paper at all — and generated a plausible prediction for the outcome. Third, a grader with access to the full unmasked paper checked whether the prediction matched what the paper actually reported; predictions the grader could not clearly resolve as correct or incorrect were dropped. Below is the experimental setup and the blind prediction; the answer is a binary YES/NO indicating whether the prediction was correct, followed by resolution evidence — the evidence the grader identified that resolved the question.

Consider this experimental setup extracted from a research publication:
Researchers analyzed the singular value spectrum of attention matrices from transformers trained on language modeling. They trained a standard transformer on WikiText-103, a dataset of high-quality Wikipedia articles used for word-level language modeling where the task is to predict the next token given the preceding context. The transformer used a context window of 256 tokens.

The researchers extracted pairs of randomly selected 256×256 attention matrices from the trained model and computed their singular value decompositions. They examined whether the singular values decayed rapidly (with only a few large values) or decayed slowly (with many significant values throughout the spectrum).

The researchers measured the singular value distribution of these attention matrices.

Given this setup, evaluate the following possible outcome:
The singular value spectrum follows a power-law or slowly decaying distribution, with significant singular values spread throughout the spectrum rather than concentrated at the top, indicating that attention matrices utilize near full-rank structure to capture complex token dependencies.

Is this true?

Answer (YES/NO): NO